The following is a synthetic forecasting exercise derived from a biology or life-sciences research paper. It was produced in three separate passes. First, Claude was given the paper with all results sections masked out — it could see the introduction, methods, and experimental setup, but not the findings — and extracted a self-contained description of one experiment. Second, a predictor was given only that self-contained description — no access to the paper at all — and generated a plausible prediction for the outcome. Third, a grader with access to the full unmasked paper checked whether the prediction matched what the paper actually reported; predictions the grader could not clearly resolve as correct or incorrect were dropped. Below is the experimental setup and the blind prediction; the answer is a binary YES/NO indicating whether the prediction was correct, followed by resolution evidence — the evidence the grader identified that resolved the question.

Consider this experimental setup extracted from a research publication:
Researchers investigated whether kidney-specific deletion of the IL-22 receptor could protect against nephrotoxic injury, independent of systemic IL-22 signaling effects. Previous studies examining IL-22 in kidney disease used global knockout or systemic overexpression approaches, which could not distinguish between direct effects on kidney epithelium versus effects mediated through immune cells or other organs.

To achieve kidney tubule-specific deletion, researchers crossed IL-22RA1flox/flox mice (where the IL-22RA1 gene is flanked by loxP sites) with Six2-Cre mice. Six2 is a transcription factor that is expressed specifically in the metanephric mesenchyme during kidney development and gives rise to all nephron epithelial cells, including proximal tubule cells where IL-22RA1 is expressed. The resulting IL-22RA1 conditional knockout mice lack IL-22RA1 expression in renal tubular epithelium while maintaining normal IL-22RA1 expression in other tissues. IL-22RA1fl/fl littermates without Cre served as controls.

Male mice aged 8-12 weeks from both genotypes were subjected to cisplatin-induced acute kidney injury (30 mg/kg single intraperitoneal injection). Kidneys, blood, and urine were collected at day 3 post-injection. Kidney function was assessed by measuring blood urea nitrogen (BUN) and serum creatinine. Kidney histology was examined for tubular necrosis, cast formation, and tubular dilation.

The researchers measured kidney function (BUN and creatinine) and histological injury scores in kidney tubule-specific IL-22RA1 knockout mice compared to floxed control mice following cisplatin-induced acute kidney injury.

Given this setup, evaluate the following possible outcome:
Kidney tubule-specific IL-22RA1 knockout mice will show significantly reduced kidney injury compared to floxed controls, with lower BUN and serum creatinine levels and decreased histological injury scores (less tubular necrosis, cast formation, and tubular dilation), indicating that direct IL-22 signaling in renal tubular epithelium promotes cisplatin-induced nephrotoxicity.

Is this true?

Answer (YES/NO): YES